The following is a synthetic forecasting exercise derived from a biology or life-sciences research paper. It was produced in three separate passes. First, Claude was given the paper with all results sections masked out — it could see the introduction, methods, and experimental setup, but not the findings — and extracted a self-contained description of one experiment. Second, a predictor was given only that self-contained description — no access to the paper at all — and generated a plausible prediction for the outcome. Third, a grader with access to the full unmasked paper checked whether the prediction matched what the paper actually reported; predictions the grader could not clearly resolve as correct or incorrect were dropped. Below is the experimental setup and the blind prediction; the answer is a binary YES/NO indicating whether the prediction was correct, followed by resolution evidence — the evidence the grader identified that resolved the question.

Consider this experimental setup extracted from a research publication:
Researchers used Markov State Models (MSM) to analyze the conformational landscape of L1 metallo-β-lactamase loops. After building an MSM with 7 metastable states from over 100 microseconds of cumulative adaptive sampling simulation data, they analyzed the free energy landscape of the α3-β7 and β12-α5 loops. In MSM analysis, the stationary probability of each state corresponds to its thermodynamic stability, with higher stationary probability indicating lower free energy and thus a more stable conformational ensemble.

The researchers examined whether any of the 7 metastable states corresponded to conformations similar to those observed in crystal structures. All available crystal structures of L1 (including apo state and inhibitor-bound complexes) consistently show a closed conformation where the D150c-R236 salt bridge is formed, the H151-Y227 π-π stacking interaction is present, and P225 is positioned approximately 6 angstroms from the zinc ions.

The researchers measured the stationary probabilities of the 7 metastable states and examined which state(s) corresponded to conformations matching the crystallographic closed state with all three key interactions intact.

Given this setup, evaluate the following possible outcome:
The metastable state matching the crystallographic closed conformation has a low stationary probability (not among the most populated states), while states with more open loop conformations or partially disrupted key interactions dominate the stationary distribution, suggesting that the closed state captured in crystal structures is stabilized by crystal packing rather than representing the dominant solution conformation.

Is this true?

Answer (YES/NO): NO